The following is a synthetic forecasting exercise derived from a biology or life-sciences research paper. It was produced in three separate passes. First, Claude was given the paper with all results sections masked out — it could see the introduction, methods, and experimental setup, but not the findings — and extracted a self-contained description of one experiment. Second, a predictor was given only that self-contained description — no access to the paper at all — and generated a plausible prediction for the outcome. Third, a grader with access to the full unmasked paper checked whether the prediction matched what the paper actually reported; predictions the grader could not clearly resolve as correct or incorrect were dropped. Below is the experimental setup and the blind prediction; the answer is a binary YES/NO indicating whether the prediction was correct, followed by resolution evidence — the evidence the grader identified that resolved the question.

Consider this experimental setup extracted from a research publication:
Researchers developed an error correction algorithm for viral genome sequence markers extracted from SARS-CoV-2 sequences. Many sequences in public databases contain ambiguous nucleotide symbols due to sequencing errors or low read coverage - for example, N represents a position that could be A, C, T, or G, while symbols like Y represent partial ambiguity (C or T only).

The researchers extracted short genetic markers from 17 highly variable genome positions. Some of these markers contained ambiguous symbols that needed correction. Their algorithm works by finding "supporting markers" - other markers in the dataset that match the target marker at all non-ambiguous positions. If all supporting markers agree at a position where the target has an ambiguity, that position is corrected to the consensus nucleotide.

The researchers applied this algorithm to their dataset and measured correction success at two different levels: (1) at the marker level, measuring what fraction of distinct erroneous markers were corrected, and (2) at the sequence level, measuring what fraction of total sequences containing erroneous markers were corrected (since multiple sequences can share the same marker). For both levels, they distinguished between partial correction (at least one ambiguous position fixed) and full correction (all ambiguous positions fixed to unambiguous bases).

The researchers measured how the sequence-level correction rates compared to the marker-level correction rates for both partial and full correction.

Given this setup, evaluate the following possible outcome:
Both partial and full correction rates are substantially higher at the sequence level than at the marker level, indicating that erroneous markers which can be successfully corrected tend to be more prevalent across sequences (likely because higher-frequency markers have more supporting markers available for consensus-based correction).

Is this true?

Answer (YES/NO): NO